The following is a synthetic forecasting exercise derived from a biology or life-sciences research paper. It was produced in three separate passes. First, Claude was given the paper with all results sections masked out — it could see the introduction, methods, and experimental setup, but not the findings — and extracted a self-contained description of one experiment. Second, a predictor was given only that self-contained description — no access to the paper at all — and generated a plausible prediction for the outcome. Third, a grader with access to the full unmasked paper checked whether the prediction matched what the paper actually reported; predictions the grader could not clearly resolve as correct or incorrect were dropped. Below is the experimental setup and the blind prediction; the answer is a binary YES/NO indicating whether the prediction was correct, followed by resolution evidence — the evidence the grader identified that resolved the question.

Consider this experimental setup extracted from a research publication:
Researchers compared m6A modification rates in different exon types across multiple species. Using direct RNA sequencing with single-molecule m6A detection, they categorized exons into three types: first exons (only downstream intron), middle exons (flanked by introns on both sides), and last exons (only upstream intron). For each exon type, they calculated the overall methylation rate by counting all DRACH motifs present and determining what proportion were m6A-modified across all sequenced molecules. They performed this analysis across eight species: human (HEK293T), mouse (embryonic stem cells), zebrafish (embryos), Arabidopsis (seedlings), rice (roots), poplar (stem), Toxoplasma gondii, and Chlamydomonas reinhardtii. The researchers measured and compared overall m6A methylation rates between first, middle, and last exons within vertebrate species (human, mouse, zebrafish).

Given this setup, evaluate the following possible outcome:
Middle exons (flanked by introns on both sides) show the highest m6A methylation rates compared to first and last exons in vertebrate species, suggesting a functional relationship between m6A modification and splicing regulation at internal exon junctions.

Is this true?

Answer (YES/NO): NO